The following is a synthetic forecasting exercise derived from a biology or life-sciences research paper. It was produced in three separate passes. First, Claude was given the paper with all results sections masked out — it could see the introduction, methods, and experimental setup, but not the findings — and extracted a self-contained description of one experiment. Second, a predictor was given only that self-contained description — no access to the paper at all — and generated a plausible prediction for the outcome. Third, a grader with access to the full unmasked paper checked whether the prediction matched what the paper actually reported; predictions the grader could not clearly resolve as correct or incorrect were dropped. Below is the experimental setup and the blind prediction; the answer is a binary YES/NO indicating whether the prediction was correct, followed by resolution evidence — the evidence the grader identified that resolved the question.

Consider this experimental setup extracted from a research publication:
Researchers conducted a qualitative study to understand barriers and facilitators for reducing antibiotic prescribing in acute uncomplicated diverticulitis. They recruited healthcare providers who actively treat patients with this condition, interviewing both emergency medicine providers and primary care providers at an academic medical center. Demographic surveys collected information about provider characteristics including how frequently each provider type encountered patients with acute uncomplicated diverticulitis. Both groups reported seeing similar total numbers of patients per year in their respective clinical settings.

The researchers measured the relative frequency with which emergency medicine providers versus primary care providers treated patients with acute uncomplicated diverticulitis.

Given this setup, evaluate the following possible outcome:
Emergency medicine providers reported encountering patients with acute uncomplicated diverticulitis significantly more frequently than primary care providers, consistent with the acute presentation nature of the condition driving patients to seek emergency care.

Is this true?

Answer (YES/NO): YES